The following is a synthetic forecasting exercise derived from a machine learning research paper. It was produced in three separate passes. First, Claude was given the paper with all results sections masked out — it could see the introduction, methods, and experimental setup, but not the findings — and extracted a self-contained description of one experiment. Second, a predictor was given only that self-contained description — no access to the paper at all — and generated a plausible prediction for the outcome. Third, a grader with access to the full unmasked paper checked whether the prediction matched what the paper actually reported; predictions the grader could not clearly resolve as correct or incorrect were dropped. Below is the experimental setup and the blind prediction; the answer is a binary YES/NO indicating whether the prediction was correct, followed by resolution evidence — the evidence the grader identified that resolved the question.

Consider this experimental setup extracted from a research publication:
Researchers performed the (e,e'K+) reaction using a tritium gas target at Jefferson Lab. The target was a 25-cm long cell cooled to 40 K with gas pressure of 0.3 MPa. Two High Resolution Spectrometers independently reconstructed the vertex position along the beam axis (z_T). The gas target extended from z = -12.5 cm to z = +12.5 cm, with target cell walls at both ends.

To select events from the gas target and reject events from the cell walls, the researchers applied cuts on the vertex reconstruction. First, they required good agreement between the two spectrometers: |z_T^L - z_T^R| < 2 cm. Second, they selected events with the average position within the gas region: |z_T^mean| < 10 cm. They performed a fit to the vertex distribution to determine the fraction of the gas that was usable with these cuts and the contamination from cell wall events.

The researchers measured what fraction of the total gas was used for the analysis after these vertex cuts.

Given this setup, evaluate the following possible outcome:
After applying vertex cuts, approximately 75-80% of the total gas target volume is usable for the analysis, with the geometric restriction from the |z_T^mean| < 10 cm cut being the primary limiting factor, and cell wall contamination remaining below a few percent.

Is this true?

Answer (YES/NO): NO